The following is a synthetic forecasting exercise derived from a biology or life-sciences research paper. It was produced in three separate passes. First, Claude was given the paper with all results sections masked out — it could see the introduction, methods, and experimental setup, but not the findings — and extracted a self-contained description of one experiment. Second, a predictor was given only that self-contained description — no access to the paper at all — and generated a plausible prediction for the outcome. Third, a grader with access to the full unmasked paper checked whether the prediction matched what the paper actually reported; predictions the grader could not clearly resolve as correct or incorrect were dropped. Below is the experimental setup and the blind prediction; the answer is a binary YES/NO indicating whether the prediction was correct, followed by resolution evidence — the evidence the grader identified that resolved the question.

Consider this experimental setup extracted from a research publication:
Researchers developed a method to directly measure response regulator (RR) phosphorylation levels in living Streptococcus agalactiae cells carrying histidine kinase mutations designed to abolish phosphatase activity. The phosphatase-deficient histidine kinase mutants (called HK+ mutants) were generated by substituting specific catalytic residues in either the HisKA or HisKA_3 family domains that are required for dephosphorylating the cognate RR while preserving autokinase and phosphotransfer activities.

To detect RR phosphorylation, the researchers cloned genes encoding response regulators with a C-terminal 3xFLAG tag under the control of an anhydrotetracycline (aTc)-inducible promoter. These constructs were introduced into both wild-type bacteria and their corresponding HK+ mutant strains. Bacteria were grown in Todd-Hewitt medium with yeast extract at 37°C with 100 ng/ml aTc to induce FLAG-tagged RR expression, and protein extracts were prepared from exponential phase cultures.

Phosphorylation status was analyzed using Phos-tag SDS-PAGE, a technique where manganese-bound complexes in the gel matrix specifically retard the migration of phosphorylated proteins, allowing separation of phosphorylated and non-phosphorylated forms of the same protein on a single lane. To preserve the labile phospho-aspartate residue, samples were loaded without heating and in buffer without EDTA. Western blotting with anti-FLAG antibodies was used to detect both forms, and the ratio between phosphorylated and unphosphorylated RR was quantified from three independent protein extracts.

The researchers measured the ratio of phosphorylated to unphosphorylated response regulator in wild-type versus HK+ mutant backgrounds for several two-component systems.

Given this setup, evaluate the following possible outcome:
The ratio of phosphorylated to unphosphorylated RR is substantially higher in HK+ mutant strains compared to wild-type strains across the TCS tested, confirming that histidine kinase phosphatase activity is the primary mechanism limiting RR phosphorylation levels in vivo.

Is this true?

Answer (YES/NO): NO